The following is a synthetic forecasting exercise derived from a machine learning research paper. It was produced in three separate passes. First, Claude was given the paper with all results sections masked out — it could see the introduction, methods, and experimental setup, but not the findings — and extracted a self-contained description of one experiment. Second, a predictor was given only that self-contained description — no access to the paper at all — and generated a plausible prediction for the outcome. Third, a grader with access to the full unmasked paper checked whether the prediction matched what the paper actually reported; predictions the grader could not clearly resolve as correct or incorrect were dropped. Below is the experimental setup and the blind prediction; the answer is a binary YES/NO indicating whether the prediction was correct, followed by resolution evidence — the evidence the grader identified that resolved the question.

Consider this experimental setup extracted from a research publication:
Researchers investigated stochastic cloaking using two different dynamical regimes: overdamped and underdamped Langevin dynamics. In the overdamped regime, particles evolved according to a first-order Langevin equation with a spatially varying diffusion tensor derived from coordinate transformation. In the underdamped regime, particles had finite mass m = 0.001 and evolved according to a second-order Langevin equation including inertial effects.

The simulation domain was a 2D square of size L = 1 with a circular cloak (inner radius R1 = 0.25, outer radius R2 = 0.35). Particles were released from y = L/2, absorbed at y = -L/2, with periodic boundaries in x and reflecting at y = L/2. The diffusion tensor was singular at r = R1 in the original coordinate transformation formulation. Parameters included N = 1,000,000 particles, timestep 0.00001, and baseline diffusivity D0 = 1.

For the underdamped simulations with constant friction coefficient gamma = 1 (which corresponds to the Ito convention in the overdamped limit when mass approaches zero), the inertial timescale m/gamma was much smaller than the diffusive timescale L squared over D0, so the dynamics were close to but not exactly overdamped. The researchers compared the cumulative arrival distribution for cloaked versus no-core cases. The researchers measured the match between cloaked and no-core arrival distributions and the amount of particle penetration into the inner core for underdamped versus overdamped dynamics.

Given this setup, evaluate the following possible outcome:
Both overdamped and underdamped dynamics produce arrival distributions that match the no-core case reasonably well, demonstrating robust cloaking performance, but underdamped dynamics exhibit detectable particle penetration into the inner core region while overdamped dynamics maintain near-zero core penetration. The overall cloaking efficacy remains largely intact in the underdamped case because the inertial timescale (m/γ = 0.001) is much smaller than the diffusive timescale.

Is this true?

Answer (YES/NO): NO